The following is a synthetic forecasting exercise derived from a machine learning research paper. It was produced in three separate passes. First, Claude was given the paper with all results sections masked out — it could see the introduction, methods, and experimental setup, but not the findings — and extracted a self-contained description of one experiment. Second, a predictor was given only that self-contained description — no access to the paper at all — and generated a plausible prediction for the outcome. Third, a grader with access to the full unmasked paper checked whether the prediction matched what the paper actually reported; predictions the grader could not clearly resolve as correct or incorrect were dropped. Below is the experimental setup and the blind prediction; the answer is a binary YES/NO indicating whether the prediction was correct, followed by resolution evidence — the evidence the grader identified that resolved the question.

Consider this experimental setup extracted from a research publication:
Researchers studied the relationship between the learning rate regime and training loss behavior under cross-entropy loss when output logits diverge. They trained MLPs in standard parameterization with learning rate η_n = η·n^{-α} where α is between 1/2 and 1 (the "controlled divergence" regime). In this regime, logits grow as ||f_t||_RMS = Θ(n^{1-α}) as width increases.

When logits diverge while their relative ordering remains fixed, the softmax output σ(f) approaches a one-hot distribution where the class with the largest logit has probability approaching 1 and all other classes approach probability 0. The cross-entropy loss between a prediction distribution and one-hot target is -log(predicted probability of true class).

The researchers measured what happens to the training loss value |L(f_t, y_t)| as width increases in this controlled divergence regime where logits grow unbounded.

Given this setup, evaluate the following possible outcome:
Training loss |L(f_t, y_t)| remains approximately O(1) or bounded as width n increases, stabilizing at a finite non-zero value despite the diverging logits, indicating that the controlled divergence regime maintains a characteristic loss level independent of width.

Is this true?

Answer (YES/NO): NO